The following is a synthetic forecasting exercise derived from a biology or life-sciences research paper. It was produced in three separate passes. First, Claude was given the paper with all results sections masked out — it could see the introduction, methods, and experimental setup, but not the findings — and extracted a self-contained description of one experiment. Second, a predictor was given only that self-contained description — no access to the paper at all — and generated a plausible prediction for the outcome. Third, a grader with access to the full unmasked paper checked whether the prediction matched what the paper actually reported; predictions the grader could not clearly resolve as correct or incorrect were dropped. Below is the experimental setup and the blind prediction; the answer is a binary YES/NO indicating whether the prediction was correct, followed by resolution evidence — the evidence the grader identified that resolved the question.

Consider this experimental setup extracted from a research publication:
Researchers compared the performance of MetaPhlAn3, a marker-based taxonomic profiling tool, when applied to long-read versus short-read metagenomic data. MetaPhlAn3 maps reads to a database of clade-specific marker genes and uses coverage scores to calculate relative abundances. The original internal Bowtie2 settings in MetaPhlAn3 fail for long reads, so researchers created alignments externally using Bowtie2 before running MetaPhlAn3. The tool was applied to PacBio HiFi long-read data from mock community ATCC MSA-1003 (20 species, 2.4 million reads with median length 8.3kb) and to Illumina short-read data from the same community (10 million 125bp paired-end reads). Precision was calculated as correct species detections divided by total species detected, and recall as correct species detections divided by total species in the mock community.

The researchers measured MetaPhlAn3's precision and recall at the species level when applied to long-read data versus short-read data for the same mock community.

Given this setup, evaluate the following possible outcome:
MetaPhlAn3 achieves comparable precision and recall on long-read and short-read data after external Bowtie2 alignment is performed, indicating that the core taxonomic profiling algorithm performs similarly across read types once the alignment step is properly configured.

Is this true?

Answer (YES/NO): NO